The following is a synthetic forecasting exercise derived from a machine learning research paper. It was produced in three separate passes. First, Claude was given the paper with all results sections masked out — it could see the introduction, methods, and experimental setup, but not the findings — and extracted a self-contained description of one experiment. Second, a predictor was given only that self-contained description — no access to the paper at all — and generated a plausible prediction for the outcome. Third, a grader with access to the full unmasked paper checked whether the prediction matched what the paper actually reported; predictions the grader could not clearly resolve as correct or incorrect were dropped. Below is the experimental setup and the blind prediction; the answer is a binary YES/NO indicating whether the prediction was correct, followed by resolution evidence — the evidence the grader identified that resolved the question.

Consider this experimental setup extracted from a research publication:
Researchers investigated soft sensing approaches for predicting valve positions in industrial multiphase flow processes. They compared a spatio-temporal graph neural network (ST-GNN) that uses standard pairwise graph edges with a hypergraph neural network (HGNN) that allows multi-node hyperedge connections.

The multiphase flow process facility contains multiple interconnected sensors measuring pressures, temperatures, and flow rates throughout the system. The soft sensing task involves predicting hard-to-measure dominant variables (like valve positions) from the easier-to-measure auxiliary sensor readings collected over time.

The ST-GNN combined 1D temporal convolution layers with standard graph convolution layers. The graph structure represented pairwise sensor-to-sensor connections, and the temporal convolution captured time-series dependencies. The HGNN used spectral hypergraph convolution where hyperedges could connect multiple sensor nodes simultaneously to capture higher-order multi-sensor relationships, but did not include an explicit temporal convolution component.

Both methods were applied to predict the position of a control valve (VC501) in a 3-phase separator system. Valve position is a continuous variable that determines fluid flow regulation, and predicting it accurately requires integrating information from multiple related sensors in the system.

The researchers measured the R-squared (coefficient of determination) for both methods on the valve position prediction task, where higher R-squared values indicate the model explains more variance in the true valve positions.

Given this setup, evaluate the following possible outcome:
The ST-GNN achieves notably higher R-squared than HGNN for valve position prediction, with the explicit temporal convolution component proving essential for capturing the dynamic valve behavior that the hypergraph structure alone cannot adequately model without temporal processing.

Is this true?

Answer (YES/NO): NO